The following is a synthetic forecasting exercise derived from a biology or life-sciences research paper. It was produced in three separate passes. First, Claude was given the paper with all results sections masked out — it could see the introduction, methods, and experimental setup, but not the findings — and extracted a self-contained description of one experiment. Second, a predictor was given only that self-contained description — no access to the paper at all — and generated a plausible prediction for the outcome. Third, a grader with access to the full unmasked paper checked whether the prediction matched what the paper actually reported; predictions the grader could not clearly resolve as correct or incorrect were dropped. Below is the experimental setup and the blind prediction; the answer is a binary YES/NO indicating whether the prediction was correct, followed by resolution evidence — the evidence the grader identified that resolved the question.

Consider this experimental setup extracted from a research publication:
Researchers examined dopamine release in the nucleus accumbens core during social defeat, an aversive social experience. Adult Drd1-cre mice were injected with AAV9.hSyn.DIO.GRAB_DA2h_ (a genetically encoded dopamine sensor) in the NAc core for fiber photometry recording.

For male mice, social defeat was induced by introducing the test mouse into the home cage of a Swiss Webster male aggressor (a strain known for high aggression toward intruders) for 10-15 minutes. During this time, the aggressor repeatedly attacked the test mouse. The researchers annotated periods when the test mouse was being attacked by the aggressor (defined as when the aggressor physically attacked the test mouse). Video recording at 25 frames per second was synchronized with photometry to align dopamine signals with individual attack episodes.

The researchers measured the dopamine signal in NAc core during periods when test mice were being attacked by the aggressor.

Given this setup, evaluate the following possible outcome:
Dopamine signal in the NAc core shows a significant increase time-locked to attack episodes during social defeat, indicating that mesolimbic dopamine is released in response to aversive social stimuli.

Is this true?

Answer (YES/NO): NO